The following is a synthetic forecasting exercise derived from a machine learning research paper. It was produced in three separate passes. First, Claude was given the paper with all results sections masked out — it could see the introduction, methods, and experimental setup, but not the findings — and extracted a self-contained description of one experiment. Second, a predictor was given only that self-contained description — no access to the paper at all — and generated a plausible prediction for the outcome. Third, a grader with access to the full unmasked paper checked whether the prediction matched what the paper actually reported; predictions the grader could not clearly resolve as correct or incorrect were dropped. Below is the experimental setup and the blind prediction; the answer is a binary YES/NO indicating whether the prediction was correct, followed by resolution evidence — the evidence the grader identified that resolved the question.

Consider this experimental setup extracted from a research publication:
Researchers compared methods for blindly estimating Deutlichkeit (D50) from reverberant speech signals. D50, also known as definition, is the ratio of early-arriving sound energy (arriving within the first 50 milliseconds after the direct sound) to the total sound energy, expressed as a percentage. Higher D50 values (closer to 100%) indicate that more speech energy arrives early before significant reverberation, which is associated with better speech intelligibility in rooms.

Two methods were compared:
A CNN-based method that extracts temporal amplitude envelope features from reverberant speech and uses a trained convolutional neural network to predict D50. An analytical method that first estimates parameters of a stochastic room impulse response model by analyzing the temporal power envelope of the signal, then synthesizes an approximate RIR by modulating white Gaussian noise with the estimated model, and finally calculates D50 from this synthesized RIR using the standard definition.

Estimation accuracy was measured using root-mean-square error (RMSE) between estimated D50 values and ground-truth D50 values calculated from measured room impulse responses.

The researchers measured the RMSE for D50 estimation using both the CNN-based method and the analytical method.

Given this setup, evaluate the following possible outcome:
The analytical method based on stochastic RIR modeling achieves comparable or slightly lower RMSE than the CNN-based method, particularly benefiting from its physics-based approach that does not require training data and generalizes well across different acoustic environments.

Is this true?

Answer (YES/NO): NO